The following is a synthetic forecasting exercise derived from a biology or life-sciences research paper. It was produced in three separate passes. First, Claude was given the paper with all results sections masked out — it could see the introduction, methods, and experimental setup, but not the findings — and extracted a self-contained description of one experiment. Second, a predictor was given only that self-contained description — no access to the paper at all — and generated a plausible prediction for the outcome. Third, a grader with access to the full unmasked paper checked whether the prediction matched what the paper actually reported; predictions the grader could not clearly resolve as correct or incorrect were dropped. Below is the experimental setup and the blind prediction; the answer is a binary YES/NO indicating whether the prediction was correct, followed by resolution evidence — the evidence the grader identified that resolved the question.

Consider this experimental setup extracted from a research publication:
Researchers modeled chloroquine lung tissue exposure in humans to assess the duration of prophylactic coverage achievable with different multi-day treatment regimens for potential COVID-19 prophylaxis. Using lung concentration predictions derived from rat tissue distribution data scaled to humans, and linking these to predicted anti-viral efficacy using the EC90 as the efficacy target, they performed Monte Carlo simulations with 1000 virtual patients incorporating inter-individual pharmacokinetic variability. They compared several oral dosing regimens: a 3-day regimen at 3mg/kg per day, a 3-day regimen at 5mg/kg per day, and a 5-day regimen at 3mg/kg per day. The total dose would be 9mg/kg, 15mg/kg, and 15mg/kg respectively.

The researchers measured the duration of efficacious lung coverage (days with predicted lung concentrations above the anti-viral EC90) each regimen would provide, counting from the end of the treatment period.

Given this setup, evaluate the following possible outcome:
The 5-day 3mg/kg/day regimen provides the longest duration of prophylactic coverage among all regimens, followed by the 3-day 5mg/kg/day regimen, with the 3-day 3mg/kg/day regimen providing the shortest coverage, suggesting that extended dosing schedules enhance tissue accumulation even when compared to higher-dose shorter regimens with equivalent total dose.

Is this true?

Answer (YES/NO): NO